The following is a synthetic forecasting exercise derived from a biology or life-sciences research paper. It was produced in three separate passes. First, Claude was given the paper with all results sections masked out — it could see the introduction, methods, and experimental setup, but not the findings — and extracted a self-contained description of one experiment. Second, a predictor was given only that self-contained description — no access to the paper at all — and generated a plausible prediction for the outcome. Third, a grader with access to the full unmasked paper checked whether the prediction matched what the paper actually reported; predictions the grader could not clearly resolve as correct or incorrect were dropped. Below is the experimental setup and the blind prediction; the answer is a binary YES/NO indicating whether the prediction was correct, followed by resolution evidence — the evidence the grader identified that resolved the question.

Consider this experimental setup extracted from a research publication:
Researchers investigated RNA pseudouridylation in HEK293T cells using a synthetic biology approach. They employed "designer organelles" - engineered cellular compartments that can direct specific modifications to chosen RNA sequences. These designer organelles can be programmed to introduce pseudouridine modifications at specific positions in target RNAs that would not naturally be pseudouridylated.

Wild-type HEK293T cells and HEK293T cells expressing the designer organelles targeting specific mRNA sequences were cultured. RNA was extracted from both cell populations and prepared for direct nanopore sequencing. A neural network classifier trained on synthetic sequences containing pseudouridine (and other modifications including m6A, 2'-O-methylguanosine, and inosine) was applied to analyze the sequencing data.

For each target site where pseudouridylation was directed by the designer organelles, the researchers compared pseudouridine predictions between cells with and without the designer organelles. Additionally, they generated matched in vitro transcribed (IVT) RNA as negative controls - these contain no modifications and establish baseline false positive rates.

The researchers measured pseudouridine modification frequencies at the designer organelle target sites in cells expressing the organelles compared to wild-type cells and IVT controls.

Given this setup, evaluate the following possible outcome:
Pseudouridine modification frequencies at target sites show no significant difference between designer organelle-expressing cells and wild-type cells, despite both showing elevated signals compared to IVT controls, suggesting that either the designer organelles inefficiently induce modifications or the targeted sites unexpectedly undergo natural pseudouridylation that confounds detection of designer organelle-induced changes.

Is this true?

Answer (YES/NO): NO